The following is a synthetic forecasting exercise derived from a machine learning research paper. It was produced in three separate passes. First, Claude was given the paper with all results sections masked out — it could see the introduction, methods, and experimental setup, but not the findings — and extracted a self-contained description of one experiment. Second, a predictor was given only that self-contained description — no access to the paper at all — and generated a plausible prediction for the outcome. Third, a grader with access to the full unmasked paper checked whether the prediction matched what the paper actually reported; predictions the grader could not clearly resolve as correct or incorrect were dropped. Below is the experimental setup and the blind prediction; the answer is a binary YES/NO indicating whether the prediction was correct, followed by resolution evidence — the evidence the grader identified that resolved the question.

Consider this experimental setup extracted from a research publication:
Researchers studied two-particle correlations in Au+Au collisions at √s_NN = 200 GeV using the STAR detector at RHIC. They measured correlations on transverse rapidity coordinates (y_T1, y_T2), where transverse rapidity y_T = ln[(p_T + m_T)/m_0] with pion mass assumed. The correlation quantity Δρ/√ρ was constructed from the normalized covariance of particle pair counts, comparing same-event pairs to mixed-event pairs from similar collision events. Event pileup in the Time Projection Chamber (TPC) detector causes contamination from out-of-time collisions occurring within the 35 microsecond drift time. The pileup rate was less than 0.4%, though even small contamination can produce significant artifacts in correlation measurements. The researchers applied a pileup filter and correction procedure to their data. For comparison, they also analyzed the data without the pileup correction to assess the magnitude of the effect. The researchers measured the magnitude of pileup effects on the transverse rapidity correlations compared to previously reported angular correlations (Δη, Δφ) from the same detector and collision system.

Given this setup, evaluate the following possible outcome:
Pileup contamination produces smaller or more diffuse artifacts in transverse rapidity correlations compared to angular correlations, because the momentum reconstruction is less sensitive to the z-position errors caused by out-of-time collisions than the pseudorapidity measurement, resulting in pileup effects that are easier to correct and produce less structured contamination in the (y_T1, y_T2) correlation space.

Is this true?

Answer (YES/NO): YES